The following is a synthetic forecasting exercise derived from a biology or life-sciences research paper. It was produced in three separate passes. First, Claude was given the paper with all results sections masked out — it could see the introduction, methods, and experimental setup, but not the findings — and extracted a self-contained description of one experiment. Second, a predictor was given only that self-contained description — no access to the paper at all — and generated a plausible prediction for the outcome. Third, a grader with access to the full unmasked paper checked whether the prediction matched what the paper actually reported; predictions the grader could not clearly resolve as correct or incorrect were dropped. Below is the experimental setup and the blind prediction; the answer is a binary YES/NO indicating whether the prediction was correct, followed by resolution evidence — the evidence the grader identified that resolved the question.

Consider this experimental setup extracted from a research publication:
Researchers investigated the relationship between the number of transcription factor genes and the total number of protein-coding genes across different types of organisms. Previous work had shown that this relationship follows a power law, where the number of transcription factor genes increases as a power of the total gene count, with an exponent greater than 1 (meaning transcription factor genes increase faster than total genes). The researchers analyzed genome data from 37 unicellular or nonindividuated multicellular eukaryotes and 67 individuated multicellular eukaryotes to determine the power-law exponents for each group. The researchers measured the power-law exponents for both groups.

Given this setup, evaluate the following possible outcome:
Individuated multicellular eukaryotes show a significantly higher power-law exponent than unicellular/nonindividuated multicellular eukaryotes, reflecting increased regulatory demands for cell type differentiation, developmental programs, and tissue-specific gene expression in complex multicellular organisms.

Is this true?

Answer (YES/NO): NO